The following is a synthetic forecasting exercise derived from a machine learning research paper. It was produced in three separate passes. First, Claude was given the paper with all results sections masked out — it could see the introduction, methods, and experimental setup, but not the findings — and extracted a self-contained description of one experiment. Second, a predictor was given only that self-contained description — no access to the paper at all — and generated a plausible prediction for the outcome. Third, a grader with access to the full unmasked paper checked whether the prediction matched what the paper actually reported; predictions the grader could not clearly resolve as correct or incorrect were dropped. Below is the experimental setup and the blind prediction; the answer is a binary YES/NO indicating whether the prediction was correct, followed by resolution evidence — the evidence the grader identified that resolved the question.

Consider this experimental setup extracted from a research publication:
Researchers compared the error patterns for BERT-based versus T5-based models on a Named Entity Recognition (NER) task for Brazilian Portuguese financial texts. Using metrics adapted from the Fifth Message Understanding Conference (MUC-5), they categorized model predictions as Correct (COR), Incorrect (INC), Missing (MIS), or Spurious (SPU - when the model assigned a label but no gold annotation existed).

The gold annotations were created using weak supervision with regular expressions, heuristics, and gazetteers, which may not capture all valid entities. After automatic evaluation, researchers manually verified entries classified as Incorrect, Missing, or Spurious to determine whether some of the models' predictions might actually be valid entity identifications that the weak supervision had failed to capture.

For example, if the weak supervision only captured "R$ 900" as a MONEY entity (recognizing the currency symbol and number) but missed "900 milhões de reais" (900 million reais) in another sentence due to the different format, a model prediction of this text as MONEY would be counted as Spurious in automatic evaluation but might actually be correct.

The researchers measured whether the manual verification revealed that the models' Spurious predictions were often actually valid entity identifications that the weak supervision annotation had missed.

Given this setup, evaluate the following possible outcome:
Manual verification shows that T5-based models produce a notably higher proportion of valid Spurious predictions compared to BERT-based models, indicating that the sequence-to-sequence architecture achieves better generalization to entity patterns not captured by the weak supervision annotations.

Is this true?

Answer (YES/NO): NO